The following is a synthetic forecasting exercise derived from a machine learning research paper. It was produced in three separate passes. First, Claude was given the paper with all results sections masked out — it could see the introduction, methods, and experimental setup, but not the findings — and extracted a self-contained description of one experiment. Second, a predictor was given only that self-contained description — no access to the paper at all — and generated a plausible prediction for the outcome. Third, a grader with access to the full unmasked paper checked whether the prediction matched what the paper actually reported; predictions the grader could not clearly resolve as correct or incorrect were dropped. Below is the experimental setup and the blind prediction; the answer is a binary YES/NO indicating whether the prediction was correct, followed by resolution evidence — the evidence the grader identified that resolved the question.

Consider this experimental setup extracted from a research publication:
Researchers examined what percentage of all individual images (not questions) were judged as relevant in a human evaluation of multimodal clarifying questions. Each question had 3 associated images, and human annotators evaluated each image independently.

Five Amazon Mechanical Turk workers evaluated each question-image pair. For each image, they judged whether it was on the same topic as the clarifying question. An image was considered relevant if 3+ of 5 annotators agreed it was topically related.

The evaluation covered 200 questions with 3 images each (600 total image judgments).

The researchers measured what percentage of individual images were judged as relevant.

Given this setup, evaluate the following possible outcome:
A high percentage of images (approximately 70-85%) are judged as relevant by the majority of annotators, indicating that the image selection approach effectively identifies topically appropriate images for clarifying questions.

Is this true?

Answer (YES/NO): NO